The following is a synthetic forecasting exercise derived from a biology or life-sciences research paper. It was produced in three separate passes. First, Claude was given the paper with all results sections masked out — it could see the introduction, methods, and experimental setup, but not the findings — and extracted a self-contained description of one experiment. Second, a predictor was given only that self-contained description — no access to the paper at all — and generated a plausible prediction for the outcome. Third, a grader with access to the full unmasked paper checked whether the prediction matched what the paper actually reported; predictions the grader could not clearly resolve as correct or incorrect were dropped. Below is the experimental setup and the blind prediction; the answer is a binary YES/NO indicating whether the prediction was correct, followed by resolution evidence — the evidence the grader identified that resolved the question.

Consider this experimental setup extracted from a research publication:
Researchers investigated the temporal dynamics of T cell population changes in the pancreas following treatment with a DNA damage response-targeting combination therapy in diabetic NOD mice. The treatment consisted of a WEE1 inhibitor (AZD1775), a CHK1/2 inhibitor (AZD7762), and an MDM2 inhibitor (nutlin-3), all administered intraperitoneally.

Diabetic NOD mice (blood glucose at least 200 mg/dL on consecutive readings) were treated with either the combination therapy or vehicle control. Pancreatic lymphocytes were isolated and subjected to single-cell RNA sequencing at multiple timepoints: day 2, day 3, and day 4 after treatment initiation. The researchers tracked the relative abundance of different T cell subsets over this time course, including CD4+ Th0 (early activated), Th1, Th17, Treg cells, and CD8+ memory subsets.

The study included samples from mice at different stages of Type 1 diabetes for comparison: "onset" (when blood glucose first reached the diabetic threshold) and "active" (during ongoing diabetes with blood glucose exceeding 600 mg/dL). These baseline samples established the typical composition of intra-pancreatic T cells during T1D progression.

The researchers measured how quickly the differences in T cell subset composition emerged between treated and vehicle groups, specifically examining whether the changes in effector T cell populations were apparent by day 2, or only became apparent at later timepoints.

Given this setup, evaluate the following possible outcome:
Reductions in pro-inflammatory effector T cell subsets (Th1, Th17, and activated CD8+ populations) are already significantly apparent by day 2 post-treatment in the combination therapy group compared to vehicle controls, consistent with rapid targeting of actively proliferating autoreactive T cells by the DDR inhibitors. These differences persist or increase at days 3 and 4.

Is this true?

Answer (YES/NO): NO